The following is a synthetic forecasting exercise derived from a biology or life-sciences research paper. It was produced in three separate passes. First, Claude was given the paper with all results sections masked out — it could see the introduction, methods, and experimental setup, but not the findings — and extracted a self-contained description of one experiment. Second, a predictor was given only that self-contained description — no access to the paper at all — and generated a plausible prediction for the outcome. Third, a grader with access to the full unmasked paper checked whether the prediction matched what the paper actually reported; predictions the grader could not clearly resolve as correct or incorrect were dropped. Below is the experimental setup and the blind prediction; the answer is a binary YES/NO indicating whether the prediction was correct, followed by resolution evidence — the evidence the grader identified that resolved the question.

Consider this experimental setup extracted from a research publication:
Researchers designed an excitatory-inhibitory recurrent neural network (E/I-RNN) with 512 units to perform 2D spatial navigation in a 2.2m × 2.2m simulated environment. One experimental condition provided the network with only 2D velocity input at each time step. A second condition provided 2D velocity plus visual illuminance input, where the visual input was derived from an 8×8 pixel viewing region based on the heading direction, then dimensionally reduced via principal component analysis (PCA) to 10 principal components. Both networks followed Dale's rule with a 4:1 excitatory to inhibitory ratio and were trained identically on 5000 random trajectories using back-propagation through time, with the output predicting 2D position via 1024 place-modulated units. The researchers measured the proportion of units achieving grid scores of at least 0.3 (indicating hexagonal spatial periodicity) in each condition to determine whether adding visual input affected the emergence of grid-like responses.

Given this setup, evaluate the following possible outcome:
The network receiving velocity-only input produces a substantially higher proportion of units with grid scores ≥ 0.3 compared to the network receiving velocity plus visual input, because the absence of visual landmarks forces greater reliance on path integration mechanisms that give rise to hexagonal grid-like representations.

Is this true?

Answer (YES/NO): NO